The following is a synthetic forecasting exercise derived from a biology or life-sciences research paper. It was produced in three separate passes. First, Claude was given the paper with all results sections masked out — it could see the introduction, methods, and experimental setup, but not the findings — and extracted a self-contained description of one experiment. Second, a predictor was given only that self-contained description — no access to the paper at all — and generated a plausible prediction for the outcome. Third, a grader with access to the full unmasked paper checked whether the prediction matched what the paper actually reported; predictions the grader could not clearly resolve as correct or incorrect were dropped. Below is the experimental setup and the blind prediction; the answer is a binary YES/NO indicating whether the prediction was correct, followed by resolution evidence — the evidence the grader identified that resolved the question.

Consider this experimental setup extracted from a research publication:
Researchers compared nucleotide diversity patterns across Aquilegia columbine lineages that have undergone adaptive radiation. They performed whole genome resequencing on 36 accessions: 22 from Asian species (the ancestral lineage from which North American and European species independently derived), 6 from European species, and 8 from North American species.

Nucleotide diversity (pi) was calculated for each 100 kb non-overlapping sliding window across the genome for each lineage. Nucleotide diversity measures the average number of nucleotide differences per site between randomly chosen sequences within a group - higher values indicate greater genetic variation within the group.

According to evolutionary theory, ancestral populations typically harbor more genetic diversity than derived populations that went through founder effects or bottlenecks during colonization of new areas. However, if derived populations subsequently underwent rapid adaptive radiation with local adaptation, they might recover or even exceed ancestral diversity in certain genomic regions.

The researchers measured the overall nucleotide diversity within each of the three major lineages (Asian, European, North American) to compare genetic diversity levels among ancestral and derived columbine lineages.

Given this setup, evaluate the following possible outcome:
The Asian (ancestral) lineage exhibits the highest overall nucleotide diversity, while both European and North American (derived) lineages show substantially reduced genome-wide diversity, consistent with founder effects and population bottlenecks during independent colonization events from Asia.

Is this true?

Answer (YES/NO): YES